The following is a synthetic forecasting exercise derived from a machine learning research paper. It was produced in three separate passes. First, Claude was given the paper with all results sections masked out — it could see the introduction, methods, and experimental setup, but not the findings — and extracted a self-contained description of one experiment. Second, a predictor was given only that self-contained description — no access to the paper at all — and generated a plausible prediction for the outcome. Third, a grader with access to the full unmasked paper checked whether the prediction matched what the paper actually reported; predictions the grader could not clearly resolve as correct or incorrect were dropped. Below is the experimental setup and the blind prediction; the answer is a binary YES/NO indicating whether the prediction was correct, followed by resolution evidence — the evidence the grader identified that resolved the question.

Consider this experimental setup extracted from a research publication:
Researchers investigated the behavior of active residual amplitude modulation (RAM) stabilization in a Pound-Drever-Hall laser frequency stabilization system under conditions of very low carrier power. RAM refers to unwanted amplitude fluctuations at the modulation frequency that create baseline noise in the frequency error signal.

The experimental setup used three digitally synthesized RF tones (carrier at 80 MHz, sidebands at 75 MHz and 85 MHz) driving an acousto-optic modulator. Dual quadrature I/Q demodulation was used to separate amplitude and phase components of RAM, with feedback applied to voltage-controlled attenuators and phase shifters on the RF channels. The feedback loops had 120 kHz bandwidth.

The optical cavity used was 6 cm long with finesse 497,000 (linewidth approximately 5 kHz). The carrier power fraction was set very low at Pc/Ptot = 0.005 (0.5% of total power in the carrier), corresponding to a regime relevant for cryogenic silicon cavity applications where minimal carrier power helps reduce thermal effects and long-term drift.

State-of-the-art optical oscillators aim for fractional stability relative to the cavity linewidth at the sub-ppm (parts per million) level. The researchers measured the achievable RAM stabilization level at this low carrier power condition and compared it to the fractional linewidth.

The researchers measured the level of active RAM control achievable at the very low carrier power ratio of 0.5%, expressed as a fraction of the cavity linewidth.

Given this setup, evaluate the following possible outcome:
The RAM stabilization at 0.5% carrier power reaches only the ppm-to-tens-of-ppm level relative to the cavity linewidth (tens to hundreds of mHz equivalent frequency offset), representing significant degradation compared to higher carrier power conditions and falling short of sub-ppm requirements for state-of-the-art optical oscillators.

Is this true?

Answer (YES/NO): NO